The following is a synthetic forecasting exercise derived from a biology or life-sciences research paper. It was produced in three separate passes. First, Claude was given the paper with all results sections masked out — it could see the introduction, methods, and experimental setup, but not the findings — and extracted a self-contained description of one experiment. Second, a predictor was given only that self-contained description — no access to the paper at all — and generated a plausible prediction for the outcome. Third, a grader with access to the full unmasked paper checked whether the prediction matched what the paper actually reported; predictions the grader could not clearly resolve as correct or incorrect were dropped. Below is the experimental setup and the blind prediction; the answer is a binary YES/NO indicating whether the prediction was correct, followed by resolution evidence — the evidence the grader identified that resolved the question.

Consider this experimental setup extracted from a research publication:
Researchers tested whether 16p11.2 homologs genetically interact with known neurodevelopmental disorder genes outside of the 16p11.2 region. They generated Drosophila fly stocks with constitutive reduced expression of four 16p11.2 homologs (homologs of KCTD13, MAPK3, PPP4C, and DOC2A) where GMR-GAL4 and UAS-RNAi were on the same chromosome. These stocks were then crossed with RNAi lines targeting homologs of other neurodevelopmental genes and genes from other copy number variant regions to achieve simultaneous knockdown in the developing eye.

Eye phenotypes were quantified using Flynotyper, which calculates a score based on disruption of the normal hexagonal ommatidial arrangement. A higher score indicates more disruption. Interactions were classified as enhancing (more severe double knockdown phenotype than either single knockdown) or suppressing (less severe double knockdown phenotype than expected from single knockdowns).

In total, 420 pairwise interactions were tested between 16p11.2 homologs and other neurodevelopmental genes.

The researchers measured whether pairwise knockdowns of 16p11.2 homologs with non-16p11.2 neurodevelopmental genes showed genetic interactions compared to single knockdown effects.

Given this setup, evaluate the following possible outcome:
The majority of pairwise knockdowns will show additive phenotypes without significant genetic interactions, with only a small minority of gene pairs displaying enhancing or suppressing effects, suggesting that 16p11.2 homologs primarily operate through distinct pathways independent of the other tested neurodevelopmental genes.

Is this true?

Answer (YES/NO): NO